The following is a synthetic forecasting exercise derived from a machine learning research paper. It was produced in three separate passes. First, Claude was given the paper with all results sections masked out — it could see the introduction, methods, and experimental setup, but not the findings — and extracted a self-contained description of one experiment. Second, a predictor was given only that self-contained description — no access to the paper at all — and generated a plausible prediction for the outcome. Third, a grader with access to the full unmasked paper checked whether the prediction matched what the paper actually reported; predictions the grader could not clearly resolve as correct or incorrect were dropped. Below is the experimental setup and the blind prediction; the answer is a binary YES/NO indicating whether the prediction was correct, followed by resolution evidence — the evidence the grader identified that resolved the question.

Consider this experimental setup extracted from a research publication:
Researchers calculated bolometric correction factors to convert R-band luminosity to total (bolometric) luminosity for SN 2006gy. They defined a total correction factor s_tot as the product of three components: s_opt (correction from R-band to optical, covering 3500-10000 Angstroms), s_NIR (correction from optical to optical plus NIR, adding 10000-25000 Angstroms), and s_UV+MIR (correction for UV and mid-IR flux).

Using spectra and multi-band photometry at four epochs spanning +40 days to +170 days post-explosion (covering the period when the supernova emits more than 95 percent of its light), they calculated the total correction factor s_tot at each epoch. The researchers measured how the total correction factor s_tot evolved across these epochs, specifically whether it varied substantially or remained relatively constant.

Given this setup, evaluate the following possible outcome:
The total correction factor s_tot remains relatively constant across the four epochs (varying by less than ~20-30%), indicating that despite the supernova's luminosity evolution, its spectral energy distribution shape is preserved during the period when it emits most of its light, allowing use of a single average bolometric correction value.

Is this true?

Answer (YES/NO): YES